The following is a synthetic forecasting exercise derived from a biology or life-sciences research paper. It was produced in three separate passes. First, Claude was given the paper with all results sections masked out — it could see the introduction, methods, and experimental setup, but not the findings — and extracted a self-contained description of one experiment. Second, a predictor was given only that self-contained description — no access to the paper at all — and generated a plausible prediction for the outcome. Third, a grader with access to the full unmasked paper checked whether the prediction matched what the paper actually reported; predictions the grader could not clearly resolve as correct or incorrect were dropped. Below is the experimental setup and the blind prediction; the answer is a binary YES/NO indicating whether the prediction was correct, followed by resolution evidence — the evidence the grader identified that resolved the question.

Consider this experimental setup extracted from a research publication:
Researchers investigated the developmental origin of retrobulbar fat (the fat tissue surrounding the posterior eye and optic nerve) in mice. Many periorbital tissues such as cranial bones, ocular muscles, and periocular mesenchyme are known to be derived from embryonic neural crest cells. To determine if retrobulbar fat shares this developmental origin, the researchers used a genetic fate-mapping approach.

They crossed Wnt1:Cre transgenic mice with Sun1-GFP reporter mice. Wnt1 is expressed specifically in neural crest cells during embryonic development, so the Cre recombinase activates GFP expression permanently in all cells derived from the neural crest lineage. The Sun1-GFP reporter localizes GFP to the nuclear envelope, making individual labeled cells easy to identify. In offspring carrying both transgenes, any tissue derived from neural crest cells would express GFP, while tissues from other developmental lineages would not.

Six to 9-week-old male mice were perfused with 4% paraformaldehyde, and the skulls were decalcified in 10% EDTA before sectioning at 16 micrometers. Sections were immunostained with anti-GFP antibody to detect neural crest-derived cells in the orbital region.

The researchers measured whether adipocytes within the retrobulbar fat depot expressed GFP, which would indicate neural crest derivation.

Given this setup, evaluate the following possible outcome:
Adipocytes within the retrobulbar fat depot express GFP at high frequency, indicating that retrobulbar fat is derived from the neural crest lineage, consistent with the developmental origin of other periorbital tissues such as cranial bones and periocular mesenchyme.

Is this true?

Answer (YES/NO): YES